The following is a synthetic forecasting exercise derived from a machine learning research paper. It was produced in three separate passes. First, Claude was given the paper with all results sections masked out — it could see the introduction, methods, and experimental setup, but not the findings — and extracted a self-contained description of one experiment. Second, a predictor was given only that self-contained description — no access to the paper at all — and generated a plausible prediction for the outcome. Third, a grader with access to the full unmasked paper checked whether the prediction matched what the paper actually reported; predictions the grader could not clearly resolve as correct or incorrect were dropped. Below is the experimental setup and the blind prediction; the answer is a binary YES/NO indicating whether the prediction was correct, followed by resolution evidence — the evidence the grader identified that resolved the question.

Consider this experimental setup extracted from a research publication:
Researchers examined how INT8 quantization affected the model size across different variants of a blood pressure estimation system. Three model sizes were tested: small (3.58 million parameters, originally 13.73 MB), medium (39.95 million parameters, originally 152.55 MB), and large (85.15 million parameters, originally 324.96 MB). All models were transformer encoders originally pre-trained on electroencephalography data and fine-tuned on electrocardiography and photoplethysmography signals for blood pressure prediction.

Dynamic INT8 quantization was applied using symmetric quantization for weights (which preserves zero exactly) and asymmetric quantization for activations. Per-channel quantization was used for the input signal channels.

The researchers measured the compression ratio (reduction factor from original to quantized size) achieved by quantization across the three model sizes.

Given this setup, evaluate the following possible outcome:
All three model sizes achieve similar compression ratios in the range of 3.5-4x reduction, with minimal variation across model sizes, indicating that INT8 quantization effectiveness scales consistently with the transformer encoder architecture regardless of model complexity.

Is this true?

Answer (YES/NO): YES